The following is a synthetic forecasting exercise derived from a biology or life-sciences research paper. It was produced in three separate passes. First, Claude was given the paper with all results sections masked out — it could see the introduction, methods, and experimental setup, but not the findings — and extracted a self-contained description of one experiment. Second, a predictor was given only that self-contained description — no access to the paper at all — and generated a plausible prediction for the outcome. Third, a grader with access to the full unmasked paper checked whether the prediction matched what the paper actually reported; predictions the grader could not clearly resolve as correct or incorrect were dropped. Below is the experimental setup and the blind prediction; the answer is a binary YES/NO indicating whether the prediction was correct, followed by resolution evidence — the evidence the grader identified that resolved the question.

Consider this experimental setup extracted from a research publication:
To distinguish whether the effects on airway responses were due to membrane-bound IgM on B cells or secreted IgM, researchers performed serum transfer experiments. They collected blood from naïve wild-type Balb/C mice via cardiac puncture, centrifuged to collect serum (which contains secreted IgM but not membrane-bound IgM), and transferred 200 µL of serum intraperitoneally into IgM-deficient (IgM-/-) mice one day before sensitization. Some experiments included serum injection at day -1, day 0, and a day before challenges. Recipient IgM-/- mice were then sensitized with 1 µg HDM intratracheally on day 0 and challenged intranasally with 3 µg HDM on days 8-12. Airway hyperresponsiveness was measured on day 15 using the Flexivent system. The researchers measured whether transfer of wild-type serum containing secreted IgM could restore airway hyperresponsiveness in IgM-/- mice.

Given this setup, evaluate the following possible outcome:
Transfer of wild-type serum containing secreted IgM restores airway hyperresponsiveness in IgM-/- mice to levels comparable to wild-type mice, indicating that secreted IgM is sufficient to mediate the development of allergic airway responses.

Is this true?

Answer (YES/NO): NO